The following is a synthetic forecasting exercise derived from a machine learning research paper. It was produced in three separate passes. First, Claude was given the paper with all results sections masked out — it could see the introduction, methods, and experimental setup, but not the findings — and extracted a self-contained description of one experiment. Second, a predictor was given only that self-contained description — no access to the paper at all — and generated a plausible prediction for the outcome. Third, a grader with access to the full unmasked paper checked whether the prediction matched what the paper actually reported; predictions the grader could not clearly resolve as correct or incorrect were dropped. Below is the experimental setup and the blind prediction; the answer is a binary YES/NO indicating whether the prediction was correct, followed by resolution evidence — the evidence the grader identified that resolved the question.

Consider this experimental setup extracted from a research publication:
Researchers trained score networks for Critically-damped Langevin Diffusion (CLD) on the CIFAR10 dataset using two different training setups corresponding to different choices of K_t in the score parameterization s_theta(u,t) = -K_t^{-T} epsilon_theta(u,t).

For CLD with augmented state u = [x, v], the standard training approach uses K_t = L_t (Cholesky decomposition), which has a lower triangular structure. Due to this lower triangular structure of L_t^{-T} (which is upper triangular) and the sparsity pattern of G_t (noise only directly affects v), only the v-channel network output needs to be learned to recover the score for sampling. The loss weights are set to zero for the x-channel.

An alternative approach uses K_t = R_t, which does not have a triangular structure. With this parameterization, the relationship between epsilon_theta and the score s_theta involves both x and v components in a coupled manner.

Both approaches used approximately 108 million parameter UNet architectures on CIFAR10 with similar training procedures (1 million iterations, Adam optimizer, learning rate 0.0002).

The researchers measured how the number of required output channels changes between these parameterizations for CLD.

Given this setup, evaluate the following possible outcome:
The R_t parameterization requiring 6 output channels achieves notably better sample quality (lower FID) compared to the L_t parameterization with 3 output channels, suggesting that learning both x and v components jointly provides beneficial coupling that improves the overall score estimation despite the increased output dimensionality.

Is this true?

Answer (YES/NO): NO